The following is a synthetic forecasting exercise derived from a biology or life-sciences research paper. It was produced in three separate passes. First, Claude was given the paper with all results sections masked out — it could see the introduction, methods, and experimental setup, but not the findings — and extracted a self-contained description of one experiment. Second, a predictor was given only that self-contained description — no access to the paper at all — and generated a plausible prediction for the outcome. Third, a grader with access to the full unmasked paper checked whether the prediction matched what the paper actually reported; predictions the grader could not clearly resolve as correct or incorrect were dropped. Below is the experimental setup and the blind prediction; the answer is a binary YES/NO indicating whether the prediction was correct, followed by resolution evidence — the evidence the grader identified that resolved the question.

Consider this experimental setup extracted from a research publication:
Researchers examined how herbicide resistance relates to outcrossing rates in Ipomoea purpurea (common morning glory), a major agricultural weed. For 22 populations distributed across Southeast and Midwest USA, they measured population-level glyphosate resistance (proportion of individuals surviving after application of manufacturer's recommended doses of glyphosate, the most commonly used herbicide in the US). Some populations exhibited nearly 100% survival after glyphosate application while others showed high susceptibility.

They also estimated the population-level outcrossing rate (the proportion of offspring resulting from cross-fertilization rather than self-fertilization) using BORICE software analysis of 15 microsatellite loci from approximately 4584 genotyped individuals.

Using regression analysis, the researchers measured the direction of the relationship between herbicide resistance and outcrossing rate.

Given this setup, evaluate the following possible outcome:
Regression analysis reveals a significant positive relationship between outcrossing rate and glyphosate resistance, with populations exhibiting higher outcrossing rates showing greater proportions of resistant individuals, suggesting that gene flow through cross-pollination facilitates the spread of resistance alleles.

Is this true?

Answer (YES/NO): NO